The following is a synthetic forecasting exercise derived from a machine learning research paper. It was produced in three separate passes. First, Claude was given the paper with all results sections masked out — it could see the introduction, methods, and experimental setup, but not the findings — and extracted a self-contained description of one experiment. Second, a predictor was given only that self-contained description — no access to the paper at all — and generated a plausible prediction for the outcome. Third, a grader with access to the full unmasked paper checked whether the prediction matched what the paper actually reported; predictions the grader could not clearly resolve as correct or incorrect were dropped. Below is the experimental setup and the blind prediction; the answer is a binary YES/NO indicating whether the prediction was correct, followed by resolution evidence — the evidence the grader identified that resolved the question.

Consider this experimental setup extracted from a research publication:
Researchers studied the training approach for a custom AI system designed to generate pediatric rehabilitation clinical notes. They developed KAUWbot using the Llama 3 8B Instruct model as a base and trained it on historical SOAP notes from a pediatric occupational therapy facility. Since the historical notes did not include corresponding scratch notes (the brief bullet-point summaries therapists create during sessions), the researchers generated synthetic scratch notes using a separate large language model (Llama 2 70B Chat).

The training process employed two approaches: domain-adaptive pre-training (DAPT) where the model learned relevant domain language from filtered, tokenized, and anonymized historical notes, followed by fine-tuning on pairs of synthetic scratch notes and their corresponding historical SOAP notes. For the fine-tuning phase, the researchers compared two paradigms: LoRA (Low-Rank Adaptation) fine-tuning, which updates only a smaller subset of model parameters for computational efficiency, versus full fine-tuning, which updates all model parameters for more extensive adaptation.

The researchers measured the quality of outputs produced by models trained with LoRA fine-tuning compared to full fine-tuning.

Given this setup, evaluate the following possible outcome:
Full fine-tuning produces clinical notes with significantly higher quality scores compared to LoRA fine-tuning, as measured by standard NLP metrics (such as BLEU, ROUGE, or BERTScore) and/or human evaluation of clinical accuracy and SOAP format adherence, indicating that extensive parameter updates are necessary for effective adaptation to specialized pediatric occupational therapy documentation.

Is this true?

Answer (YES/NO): YES